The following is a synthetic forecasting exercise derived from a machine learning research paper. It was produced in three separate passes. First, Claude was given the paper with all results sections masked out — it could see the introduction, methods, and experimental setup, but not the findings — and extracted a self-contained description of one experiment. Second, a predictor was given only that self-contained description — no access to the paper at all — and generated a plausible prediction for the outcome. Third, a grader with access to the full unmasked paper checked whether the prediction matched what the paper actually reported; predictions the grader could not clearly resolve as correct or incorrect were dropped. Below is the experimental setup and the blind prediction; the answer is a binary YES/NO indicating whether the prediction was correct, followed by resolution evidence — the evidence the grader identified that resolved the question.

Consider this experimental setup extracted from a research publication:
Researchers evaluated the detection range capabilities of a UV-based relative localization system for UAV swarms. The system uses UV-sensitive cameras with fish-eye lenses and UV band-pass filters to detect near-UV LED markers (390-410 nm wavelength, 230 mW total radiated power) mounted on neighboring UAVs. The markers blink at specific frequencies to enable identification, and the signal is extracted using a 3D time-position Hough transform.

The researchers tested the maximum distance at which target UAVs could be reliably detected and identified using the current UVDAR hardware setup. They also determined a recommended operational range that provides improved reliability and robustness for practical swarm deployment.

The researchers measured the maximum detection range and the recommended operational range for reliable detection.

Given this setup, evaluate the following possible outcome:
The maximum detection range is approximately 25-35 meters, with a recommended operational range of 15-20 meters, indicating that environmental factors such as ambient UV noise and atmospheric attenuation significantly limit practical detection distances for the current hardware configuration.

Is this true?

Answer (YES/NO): NO